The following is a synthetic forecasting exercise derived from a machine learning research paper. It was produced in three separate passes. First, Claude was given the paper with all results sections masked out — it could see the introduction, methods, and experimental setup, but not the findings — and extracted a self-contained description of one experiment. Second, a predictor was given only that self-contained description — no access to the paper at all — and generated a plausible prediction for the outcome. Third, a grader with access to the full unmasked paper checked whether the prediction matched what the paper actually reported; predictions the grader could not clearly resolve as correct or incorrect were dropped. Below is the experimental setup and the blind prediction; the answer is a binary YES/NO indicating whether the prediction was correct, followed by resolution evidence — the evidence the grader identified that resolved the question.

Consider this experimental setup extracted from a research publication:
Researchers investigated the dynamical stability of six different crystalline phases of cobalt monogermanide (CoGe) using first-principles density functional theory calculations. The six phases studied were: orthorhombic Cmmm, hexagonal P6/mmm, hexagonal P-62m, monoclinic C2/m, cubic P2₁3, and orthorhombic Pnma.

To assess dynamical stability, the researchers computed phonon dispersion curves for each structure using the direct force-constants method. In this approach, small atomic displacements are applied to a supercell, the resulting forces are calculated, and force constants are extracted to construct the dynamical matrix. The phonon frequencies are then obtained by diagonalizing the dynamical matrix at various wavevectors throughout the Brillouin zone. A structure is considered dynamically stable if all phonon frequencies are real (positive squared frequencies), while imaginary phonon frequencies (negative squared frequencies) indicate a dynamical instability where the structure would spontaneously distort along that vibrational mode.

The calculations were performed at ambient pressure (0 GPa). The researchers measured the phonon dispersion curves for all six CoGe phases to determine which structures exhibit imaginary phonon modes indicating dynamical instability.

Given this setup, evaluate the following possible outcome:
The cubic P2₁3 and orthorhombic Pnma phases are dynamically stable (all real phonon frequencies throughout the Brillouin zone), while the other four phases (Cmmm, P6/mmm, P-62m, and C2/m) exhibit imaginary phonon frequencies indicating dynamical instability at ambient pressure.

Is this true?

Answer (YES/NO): NO